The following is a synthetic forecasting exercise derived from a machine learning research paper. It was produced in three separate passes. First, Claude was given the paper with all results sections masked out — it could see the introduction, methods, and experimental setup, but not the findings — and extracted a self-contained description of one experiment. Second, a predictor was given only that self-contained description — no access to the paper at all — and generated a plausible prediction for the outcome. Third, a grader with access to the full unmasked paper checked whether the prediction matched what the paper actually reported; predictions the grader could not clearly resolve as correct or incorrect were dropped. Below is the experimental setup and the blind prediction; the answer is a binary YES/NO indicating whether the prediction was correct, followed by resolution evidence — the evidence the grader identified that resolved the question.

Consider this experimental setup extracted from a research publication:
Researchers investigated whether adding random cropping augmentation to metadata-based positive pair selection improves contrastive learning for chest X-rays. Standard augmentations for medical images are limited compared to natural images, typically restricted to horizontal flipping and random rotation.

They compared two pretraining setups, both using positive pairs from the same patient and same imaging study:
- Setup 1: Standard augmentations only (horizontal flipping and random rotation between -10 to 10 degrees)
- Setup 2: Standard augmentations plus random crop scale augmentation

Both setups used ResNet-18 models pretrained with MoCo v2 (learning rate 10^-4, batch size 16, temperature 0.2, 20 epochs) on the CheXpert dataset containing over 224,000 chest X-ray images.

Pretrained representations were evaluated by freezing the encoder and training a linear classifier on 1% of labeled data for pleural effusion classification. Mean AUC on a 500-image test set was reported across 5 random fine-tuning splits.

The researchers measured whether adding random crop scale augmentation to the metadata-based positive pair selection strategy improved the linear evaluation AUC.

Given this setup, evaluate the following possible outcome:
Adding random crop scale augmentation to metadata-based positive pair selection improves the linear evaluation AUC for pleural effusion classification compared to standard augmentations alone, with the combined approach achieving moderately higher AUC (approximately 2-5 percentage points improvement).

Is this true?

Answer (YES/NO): NO